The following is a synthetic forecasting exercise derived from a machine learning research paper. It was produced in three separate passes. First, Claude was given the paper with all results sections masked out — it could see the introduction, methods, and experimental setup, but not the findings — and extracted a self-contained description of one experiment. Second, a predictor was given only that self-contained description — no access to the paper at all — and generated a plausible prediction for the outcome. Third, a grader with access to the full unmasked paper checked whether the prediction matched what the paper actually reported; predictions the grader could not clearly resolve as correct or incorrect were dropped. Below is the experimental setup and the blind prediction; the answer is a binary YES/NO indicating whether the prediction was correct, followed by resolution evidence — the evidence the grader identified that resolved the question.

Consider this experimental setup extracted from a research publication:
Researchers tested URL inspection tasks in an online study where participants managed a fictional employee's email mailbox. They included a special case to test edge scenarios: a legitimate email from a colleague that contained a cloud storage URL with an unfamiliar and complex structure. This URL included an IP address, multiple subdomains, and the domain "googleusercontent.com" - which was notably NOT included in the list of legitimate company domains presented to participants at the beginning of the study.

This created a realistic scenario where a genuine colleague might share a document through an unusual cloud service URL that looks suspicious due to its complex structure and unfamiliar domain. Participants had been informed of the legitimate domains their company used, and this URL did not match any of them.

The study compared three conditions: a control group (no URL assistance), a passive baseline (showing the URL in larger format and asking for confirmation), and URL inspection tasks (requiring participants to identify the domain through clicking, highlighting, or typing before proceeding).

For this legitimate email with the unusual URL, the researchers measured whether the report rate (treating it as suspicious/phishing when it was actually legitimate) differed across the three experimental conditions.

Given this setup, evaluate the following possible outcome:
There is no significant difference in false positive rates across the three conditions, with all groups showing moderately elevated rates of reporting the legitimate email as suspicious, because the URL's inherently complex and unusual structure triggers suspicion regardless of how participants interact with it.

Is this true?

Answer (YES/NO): NO